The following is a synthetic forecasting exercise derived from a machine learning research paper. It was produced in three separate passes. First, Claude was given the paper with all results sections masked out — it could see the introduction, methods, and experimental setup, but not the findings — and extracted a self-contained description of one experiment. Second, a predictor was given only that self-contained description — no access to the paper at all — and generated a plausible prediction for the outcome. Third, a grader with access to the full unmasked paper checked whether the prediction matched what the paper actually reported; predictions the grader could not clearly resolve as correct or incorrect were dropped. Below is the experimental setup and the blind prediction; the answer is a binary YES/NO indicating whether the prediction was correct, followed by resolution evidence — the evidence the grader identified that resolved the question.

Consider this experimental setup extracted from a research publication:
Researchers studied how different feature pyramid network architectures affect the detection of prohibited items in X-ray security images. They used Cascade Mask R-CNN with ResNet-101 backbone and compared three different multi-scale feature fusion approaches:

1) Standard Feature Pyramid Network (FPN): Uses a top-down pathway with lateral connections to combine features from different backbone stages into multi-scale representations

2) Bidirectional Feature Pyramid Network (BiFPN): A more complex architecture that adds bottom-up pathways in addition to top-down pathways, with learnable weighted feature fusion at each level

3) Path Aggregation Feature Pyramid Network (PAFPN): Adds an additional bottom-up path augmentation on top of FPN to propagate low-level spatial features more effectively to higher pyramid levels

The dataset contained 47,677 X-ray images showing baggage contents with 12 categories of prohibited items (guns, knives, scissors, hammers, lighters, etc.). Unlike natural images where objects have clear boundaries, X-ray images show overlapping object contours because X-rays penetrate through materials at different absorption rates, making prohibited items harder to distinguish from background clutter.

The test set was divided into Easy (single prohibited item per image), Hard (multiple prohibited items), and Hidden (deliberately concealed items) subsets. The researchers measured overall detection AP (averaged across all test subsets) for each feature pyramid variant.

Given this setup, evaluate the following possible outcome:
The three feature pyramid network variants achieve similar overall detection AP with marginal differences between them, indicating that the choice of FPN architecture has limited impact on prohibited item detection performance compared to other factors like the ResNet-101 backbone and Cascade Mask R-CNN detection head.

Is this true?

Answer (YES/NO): NO